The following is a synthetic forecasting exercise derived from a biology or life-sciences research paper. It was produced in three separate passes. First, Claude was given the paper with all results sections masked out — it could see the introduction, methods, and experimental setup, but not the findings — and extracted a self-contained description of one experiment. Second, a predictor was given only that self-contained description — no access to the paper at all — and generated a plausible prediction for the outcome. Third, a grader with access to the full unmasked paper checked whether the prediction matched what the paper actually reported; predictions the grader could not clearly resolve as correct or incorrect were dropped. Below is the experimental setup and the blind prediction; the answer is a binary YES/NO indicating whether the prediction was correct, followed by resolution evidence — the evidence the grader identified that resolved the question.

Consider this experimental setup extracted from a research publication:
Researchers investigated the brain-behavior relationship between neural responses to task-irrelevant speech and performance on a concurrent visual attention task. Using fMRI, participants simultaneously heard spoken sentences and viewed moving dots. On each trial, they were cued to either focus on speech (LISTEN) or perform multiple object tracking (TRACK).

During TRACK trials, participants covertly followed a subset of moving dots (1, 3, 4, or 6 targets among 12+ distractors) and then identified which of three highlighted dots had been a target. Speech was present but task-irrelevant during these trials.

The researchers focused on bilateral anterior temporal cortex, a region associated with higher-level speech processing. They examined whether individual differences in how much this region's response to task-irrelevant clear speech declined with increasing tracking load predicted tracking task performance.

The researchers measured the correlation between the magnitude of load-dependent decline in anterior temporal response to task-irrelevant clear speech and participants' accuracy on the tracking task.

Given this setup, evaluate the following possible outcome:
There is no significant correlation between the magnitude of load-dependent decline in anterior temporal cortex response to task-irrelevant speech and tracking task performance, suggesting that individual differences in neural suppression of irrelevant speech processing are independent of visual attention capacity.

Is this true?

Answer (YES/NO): NO